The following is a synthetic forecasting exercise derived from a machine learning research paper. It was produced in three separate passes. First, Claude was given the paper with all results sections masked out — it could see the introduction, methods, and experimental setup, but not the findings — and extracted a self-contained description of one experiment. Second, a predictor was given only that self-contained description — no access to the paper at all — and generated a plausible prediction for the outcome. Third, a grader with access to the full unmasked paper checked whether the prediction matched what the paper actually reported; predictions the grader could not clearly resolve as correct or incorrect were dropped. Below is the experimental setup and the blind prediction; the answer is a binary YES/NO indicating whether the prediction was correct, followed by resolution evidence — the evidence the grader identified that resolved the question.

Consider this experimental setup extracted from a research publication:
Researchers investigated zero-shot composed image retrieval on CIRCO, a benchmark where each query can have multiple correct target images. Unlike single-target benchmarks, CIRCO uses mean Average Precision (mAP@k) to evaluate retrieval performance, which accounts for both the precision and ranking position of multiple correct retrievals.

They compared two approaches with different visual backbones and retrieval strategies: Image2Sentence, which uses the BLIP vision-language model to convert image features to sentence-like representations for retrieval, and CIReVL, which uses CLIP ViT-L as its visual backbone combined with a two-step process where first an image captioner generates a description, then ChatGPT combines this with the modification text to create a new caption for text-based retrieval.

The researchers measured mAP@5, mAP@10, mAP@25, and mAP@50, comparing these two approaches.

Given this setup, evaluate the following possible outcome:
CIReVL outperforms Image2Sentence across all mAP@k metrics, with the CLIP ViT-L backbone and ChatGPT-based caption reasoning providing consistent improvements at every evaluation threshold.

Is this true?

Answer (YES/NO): YES